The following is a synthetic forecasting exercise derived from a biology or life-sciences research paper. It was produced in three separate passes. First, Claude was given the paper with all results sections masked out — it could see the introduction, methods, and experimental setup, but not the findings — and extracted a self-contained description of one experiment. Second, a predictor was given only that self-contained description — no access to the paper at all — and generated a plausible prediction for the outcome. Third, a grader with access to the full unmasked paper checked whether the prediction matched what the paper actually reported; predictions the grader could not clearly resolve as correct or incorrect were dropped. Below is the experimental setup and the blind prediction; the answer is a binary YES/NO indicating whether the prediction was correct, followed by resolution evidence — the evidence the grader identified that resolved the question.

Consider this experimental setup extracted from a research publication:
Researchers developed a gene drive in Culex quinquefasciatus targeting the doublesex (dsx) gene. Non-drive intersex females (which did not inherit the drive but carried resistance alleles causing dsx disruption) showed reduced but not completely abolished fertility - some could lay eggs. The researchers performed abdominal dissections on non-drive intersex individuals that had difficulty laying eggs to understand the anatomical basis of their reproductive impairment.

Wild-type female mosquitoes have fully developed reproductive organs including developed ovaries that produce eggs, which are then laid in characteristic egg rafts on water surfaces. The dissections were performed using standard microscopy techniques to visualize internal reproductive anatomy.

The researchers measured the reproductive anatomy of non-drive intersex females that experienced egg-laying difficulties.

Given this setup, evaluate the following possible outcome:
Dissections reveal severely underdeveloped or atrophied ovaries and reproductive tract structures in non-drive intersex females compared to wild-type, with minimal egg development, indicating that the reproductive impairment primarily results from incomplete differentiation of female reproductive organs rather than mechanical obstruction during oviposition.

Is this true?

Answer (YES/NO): NO